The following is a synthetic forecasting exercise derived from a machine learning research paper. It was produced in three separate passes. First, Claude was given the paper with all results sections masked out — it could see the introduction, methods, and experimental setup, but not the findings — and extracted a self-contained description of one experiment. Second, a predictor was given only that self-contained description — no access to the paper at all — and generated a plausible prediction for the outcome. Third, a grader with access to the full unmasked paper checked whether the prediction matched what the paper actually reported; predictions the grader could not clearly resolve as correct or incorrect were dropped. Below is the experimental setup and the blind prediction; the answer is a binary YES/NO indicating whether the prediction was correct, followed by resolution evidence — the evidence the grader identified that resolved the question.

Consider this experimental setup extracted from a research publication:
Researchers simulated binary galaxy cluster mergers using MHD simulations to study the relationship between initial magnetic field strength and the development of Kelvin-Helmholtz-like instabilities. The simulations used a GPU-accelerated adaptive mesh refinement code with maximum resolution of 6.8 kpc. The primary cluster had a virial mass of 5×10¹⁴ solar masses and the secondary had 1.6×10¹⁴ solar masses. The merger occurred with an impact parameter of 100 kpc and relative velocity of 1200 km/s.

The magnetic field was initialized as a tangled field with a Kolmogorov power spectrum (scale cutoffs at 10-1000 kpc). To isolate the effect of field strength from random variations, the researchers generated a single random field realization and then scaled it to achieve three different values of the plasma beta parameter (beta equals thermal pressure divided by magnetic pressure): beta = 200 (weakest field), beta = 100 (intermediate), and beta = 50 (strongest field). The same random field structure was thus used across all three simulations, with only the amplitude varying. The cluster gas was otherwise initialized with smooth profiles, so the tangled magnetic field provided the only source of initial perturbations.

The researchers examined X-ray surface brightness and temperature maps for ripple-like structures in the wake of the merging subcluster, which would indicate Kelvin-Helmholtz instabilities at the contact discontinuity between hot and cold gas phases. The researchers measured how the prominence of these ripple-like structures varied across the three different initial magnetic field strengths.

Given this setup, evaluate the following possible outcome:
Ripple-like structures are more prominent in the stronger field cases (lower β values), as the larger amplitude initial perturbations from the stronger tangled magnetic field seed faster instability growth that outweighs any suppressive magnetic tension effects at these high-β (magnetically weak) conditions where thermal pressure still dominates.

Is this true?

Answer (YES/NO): YES